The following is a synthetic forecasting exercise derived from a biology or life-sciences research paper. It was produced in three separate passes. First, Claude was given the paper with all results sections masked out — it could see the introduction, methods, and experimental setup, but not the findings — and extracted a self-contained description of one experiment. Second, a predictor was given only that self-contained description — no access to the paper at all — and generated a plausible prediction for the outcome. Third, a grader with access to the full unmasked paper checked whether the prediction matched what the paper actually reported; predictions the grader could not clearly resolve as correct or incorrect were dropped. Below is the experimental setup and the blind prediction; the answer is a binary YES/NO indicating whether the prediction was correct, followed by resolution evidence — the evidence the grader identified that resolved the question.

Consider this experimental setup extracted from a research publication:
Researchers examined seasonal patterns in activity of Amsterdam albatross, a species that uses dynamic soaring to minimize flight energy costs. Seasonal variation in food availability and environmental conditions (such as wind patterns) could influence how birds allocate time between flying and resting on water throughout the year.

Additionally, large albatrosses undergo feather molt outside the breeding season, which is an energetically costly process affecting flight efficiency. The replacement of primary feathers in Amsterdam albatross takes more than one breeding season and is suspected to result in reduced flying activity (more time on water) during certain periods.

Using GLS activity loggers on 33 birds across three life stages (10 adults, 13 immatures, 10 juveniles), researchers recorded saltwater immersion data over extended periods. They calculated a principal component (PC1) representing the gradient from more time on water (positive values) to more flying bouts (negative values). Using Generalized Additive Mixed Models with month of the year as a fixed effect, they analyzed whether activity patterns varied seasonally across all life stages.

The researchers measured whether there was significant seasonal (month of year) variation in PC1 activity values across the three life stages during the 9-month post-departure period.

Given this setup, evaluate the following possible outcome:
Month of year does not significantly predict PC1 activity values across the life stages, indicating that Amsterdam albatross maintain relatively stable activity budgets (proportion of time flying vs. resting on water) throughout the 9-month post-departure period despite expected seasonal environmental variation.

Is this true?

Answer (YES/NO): NO